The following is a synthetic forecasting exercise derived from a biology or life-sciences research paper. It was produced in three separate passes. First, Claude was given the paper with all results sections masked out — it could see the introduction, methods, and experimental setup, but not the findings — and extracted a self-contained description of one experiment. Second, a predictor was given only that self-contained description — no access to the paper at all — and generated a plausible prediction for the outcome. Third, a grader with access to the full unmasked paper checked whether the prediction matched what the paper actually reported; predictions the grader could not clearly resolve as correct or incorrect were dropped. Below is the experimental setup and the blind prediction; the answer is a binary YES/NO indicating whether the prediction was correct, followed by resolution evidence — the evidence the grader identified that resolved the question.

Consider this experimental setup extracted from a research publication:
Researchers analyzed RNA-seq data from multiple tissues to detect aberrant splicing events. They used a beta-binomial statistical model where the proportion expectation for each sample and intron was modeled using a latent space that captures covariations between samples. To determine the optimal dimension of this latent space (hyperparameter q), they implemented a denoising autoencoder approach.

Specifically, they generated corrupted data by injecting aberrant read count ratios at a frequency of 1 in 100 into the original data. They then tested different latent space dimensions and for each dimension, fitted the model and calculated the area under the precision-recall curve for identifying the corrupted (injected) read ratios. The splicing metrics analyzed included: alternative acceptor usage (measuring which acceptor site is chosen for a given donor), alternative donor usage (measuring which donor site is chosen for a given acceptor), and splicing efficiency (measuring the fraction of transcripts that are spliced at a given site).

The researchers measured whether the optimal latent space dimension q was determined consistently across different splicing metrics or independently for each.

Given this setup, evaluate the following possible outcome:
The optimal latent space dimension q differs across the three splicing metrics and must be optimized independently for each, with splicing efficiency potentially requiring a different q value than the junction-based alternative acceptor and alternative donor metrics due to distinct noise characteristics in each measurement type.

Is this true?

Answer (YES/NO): YES